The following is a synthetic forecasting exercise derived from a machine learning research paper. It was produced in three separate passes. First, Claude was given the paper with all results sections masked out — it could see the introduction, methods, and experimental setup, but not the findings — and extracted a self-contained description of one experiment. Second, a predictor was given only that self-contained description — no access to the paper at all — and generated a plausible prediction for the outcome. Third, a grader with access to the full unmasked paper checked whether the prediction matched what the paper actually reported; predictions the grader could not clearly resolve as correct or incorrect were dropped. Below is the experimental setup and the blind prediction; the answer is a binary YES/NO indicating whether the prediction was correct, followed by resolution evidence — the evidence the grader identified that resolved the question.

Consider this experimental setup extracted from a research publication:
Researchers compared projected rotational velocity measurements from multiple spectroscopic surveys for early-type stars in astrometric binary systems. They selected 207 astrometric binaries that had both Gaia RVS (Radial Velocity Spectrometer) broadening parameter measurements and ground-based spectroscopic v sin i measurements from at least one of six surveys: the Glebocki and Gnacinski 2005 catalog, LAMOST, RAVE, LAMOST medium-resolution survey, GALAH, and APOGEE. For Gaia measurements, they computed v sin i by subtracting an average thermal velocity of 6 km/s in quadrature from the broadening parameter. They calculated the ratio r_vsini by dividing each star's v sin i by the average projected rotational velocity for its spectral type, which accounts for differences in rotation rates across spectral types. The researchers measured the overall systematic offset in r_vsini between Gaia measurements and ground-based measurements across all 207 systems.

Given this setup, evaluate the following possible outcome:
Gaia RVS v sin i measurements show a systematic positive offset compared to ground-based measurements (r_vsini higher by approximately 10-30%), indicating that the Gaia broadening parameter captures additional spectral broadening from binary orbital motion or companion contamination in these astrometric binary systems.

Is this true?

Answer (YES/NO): NO